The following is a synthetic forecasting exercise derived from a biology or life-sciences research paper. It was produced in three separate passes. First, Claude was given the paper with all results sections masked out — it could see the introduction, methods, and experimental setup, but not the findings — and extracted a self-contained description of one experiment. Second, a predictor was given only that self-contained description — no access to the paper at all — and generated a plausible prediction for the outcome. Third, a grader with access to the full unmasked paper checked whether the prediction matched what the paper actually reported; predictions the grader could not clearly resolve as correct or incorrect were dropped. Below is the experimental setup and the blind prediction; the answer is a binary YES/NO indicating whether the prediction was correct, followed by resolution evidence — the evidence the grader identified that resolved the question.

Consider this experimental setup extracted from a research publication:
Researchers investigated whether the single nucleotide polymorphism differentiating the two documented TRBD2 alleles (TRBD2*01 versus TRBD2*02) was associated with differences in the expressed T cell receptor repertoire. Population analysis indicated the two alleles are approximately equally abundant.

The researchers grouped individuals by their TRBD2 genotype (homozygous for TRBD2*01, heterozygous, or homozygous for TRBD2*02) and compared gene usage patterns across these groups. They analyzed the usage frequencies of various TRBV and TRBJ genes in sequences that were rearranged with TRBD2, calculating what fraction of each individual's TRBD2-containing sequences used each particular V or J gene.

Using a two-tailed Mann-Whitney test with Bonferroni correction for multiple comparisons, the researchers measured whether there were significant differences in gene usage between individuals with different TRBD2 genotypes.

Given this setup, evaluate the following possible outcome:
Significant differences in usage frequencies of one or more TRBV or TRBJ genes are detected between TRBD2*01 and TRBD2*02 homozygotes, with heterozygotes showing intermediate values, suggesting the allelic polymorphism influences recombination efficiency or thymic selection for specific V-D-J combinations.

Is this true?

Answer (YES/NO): YES